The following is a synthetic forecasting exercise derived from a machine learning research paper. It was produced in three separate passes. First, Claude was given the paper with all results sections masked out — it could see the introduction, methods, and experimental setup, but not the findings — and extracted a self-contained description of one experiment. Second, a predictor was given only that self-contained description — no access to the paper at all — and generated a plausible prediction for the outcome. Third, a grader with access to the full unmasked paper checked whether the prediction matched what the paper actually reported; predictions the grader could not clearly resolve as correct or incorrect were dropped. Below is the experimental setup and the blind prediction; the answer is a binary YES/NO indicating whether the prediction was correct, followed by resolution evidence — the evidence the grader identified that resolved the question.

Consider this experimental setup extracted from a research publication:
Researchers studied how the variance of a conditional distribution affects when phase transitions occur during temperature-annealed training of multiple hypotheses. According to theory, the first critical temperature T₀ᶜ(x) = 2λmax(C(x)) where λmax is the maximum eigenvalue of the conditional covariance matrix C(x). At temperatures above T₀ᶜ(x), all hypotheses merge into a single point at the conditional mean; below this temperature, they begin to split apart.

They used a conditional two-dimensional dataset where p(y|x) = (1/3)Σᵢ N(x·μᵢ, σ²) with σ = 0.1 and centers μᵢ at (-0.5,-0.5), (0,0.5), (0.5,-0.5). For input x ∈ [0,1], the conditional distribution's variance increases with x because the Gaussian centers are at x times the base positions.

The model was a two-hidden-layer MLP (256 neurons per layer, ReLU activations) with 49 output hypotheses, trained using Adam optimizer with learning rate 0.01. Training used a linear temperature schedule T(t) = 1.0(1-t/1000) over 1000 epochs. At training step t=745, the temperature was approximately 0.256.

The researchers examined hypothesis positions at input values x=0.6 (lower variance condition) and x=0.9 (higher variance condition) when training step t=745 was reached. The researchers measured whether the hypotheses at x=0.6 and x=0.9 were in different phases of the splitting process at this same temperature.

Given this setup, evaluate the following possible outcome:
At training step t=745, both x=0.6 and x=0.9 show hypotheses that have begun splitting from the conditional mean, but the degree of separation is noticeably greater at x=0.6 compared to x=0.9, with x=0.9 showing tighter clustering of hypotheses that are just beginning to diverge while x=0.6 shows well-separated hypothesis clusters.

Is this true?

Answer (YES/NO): NO